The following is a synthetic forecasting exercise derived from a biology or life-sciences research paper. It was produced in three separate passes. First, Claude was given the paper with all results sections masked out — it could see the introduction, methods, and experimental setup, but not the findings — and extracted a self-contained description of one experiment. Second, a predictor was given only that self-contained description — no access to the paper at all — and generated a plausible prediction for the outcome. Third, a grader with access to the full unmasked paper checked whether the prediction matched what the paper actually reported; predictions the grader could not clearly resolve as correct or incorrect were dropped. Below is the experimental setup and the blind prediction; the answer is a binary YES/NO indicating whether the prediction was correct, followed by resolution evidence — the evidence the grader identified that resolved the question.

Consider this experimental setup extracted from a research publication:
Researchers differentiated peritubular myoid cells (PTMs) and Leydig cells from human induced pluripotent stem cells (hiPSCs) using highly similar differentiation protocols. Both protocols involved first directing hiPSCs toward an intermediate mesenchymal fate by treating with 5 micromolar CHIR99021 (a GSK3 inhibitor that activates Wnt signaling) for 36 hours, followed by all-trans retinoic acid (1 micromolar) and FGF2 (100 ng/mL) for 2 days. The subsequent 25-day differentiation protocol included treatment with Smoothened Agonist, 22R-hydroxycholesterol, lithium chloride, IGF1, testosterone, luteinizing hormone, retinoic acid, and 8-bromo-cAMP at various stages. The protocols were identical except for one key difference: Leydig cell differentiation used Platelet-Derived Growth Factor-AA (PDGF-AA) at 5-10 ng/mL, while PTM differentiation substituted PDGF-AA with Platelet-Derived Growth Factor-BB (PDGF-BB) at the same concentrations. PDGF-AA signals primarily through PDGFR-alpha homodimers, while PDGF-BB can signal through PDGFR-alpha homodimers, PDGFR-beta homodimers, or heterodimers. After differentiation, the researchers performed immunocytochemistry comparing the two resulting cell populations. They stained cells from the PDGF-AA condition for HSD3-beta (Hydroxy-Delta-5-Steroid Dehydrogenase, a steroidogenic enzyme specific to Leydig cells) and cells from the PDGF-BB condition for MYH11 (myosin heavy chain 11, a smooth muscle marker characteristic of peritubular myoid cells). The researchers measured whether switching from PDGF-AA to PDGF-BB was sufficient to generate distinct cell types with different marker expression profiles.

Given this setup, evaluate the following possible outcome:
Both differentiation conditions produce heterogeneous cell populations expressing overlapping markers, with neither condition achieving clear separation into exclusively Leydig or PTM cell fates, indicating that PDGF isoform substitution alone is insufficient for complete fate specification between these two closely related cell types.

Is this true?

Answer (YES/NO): NO